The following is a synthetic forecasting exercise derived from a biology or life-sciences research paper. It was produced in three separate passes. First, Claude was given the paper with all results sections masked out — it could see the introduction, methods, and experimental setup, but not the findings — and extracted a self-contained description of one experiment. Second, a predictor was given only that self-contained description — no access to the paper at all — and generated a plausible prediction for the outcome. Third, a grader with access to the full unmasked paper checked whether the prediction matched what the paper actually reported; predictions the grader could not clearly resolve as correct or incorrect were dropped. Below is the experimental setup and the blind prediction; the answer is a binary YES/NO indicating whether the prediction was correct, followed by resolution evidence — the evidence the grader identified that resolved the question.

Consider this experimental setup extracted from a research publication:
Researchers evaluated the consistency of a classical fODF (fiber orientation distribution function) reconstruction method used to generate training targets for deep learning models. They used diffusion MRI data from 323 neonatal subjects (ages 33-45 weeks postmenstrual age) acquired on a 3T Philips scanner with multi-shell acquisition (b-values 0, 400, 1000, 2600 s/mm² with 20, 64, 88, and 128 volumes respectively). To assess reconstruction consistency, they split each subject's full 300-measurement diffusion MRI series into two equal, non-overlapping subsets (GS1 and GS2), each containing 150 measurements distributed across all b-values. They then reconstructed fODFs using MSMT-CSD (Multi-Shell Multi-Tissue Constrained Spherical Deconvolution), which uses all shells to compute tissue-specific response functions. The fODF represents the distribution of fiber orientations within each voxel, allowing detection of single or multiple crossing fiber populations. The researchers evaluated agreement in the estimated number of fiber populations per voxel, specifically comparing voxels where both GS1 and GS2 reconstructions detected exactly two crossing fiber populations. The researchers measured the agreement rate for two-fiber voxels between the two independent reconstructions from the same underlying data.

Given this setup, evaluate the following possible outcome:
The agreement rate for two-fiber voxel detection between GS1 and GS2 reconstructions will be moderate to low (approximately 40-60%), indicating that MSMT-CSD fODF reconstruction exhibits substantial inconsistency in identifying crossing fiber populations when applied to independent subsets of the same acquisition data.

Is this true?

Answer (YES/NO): YES